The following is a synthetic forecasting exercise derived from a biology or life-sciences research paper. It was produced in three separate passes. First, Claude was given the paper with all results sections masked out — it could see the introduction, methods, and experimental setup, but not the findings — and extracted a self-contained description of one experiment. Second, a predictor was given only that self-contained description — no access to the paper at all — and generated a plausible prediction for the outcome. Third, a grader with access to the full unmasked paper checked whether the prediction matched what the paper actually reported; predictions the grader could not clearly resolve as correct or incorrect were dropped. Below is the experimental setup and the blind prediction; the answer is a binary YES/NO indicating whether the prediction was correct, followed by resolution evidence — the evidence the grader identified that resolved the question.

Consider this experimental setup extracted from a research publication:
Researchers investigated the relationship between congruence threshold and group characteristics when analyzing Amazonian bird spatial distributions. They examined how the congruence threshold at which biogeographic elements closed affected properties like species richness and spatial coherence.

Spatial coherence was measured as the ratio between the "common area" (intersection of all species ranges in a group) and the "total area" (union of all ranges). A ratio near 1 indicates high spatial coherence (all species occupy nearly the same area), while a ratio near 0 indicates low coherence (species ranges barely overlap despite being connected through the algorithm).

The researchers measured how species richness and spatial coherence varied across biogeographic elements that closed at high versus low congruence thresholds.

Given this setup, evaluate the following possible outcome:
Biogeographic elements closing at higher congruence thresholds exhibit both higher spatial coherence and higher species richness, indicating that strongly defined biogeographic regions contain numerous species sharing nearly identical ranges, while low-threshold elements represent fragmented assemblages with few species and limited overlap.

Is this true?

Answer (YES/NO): NO